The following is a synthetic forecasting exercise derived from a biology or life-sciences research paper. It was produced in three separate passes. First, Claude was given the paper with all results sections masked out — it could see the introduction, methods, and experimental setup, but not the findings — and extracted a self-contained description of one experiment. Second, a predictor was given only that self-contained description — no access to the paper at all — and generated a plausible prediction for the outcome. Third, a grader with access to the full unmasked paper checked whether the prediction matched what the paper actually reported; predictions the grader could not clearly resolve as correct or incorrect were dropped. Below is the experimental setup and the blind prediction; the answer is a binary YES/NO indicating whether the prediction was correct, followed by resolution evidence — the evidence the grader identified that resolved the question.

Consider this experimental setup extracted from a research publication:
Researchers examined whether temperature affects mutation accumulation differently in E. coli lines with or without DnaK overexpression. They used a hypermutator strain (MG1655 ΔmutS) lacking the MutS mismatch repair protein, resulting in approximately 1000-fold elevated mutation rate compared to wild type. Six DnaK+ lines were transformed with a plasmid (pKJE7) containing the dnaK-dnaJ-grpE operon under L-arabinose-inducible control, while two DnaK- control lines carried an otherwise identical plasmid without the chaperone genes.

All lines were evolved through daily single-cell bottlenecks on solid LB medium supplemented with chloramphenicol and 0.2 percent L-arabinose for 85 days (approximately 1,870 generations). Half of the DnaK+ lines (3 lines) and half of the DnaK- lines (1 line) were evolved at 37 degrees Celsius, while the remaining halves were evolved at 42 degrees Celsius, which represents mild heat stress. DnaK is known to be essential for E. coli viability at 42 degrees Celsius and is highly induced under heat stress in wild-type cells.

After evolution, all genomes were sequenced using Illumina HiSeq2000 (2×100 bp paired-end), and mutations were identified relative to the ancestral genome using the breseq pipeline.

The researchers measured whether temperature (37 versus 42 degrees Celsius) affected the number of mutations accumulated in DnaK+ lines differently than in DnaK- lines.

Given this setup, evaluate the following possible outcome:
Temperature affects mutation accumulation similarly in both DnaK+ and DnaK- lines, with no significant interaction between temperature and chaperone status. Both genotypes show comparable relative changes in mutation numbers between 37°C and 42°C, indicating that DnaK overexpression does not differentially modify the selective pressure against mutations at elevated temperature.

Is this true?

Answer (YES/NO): NO